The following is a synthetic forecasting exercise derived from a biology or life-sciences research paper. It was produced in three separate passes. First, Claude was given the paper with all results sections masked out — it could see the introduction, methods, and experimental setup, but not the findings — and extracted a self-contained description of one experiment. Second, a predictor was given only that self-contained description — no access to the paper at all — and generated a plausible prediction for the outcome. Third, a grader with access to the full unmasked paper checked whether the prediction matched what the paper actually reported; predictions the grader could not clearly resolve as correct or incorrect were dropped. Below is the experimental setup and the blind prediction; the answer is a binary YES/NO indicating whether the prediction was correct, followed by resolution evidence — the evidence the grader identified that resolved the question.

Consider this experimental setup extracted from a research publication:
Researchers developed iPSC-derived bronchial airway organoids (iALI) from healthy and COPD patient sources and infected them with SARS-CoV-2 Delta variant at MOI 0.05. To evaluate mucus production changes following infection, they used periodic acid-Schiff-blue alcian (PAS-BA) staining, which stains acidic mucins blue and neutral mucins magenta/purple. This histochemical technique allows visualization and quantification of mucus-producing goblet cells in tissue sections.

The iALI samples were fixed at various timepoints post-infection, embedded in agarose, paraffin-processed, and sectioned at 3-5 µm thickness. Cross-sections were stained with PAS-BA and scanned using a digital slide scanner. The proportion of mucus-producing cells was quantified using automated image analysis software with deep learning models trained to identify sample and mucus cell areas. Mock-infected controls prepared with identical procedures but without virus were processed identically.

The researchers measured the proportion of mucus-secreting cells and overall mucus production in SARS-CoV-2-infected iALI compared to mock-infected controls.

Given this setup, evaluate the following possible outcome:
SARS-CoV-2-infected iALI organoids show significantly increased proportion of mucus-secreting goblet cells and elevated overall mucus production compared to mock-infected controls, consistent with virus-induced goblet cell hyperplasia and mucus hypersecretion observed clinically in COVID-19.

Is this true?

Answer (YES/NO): YES